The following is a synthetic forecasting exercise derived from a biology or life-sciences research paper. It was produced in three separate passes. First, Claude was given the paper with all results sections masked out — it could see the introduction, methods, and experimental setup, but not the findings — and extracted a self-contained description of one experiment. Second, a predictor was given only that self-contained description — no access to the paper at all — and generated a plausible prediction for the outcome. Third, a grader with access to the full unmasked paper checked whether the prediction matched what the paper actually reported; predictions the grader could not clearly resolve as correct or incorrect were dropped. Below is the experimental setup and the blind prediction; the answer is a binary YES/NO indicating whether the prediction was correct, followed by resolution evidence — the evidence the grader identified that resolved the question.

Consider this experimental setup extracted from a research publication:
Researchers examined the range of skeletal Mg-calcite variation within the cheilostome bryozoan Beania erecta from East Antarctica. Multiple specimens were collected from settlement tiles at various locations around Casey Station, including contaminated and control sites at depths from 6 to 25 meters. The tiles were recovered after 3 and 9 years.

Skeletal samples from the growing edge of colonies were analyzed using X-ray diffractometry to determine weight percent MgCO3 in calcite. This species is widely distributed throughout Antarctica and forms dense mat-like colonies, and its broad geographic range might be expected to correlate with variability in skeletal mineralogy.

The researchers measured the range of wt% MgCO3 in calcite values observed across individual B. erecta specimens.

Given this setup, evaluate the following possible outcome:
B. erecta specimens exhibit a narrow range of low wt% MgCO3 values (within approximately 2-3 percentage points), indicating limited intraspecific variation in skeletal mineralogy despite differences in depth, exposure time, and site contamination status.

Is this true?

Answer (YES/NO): NO